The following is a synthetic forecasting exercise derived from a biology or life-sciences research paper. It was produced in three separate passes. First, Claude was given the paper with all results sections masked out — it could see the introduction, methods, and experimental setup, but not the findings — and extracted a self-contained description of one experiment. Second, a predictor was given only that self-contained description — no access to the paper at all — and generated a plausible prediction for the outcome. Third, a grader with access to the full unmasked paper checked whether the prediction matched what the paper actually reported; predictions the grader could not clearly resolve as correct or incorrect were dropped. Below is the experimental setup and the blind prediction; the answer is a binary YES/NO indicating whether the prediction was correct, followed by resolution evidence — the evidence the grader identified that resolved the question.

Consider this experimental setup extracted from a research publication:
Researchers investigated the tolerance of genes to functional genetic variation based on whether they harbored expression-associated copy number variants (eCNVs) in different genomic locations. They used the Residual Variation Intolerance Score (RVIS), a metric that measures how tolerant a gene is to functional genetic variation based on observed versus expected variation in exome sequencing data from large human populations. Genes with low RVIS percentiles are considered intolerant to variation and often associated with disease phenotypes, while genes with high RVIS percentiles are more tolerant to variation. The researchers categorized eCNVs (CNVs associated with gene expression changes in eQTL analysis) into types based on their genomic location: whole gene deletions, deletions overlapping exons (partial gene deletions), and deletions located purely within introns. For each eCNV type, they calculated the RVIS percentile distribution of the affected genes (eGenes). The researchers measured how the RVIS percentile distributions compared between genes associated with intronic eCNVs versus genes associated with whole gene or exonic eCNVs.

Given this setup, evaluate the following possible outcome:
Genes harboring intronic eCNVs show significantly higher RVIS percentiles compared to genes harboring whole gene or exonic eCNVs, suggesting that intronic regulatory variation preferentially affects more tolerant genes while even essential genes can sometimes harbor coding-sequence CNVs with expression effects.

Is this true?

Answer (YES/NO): NO